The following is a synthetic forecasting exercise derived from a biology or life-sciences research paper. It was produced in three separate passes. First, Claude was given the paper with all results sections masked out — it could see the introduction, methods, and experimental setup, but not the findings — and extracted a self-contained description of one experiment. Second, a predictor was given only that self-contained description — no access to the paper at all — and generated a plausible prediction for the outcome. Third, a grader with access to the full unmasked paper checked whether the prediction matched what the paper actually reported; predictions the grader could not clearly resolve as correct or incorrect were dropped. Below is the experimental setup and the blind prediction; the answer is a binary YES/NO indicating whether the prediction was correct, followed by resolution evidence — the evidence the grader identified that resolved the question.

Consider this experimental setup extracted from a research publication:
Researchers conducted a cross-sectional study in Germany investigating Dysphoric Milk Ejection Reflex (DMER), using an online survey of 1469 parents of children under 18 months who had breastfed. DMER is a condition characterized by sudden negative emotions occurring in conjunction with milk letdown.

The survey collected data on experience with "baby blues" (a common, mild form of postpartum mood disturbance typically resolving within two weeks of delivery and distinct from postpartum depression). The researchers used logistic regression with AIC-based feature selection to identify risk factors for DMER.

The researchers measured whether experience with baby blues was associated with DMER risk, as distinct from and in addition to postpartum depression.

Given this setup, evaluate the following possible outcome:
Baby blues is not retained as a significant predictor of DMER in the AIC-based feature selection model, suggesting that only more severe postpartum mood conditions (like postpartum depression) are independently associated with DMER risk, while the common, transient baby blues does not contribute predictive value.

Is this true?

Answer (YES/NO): NO